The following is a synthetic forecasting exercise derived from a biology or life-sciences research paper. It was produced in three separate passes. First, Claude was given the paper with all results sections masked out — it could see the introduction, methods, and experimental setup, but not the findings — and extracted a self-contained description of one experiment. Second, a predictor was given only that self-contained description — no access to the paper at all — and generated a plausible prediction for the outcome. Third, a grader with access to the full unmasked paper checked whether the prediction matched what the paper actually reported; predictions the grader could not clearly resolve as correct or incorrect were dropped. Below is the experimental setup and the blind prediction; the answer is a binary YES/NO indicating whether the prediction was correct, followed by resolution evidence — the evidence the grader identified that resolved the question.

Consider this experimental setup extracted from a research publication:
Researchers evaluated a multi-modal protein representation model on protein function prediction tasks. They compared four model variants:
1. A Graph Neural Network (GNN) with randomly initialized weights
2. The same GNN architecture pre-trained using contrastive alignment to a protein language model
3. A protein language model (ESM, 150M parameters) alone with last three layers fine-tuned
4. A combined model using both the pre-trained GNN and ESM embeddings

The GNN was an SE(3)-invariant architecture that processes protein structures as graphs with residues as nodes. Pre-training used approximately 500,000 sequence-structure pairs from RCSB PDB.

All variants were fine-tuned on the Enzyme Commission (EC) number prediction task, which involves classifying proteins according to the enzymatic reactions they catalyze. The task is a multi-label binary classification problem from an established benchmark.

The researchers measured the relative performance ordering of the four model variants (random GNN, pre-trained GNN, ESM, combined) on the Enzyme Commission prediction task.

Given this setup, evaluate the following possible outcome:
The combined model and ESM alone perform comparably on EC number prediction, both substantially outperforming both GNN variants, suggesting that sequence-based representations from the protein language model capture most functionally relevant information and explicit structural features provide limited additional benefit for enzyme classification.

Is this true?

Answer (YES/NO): NO